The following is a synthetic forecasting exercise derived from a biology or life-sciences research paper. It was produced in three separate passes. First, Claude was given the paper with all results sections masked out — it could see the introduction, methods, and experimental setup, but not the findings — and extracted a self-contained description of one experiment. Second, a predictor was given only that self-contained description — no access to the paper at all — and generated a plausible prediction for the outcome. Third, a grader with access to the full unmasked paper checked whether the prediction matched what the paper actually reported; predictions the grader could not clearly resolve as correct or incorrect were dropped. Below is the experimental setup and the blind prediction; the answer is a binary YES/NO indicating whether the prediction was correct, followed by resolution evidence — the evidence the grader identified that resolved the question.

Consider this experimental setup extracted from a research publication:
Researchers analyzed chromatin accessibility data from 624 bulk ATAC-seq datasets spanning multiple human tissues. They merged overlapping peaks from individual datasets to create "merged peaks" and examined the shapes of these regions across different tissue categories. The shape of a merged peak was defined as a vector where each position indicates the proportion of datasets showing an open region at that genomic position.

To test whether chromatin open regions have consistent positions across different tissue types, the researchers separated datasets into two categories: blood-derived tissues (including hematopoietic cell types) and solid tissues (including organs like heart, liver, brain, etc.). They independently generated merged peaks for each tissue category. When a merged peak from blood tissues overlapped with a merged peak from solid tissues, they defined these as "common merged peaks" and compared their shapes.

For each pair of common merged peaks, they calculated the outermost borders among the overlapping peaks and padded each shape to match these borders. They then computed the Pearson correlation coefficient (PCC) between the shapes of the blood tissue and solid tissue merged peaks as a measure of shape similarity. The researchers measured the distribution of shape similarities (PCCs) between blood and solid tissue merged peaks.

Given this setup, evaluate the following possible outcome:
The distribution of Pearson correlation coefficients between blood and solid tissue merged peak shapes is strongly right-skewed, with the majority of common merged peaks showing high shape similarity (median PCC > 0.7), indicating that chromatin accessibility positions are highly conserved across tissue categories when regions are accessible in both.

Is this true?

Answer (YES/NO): NO